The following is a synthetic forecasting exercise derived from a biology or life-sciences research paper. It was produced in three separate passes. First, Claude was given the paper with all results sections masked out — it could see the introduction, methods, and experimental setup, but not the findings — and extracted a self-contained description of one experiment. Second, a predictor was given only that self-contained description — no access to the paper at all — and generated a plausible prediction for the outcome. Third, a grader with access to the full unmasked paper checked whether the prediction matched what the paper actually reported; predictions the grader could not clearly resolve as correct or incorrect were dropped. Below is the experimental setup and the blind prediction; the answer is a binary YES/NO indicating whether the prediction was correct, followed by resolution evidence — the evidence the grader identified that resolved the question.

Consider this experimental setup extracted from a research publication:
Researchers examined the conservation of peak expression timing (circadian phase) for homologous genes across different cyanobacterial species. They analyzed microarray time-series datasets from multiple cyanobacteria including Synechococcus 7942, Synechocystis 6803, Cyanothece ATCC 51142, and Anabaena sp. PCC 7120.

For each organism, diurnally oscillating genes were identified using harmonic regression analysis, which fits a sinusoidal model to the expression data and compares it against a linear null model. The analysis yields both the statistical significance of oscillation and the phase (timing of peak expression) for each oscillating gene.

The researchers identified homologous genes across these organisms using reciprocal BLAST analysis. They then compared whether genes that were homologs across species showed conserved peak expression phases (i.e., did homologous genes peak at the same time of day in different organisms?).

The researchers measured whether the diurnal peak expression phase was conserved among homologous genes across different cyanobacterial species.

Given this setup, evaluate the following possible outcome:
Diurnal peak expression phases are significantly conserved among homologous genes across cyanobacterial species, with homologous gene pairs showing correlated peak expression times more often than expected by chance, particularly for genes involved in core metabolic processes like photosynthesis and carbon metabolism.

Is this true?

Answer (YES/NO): NO